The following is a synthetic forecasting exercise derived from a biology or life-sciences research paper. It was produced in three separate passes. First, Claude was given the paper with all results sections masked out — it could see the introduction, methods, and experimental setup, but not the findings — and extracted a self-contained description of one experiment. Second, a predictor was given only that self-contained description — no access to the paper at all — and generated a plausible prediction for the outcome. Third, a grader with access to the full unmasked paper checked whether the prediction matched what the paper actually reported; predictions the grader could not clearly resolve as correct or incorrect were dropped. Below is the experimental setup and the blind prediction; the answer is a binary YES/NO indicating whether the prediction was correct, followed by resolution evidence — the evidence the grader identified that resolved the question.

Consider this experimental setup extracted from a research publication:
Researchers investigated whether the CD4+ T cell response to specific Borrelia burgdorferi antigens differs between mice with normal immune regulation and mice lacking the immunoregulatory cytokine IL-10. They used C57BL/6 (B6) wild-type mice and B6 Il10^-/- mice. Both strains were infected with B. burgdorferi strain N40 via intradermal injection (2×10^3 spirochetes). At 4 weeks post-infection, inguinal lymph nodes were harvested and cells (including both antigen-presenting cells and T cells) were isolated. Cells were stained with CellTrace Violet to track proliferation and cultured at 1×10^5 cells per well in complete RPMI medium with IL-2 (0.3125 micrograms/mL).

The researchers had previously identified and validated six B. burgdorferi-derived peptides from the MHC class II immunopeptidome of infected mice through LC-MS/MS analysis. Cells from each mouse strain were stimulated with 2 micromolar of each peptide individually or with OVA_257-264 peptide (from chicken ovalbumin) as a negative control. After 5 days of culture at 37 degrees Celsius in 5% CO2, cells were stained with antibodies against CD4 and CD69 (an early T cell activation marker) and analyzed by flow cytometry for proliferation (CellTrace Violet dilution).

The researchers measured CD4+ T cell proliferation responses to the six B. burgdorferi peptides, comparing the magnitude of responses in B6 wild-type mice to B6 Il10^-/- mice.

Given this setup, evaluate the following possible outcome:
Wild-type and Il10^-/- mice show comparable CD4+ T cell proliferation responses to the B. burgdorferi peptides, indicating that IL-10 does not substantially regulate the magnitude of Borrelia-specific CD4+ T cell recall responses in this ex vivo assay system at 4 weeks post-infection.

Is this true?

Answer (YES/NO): NO